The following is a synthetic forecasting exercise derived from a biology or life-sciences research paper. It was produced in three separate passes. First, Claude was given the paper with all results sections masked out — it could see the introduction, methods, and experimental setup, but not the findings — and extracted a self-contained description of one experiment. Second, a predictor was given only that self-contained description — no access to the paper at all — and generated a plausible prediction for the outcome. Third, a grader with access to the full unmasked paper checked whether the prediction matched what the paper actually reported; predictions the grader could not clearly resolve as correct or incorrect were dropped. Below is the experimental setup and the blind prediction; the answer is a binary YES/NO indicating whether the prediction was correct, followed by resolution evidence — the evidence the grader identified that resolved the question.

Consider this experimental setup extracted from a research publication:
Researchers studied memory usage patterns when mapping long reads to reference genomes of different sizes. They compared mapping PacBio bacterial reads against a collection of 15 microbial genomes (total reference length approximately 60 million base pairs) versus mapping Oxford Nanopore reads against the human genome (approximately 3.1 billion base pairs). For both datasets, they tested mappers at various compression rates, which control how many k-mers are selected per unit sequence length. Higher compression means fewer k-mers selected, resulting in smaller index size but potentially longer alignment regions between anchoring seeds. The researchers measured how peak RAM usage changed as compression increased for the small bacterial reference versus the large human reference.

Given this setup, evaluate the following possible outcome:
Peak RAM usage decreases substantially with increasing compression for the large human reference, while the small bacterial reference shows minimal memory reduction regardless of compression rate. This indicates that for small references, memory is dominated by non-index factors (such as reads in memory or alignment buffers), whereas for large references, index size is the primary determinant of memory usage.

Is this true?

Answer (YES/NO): NO